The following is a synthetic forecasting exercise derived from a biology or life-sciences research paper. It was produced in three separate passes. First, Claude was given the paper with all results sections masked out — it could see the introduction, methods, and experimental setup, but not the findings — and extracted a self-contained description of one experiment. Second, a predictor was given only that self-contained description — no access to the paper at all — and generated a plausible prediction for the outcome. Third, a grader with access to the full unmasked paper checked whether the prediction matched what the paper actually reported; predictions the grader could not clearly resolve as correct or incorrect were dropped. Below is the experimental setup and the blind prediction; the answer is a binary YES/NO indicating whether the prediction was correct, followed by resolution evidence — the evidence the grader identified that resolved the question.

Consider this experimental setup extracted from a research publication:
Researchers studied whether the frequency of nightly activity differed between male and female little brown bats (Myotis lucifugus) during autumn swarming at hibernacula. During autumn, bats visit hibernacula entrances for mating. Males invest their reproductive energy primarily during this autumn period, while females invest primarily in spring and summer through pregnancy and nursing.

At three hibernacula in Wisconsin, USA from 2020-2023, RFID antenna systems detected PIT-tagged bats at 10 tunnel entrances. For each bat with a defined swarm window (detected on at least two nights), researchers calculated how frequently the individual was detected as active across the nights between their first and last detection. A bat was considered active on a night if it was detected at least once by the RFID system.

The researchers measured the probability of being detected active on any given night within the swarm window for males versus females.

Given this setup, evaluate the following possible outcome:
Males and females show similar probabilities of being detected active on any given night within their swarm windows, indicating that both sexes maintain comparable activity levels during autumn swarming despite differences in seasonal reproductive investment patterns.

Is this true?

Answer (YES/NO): NO